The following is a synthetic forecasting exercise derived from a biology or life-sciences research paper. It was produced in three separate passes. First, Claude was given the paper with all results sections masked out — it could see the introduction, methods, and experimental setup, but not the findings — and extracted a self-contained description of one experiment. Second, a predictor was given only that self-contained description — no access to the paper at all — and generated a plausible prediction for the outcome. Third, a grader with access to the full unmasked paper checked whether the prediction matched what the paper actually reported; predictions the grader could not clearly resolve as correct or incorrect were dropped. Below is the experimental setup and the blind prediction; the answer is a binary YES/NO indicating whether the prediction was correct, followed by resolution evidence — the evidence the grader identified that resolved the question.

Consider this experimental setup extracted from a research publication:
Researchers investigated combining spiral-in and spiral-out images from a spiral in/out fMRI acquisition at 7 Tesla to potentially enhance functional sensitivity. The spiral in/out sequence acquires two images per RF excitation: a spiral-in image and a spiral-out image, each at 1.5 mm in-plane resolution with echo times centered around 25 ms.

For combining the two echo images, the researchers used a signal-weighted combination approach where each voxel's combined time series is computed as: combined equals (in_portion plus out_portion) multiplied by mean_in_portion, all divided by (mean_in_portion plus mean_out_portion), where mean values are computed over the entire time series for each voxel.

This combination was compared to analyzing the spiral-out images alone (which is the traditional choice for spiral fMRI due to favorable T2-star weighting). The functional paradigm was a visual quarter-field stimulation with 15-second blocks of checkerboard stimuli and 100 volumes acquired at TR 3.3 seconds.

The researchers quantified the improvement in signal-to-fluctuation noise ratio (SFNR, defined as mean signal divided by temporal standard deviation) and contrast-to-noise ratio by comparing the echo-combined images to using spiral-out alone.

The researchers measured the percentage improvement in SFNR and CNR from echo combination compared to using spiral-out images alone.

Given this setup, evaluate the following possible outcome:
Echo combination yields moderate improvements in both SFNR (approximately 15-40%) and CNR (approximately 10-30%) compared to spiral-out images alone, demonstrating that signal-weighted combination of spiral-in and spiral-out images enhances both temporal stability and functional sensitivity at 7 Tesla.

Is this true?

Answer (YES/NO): NO